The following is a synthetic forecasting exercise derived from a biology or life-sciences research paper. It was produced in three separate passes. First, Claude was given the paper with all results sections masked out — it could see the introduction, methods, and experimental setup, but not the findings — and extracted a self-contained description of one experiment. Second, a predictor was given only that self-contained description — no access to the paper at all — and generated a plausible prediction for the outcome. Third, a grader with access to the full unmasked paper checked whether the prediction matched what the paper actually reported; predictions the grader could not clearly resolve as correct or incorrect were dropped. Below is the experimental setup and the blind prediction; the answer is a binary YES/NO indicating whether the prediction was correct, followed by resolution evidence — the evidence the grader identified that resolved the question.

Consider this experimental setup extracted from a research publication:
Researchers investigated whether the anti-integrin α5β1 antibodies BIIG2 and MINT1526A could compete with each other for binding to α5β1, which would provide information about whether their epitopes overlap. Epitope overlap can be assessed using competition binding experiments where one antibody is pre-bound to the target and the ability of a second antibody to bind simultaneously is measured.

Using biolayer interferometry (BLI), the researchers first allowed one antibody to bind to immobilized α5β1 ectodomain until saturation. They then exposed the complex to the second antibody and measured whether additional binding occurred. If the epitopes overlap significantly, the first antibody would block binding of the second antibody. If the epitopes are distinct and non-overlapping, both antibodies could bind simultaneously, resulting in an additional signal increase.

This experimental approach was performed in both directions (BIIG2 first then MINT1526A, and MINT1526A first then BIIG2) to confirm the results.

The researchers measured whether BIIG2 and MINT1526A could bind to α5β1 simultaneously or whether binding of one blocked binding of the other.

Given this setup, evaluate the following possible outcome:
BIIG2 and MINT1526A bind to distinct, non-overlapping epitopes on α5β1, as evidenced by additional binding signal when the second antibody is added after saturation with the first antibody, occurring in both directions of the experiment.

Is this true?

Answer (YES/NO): NO